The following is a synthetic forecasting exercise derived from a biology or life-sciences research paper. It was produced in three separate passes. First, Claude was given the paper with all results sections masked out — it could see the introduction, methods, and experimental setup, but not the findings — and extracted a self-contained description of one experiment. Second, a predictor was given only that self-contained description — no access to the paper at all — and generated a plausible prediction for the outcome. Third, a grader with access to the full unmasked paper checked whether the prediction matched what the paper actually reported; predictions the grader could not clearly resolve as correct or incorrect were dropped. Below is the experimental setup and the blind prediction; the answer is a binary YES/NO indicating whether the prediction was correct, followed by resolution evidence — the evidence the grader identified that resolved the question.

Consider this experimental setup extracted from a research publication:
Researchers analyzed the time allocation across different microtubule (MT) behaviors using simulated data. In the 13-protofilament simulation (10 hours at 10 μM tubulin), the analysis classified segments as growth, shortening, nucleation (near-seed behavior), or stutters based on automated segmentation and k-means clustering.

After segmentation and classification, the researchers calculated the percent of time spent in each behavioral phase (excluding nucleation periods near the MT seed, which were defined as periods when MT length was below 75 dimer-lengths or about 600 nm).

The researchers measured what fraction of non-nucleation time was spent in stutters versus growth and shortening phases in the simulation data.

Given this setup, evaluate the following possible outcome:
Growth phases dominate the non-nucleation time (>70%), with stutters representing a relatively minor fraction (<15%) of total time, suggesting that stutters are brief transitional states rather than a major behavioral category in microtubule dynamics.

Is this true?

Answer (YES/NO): NO